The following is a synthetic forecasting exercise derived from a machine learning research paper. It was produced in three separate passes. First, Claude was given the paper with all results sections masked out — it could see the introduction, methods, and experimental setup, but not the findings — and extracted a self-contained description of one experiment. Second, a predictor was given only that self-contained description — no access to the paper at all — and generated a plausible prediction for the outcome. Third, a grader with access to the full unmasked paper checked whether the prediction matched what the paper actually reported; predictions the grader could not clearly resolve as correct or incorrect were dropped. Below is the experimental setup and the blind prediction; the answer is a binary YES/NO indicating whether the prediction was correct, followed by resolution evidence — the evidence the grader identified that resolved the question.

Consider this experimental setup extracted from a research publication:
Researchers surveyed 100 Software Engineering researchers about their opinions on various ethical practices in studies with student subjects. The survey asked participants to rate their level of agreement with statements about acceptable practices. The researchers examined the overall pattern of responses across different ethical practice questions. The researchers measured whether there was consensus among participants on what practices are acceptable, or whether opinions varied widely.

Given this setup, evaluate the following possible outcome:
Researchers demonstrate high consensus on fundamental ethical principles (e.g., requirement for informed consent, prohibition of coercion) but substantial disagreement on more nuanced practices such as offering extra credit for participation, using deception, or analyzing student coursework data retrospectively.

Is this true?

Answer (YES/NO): YES